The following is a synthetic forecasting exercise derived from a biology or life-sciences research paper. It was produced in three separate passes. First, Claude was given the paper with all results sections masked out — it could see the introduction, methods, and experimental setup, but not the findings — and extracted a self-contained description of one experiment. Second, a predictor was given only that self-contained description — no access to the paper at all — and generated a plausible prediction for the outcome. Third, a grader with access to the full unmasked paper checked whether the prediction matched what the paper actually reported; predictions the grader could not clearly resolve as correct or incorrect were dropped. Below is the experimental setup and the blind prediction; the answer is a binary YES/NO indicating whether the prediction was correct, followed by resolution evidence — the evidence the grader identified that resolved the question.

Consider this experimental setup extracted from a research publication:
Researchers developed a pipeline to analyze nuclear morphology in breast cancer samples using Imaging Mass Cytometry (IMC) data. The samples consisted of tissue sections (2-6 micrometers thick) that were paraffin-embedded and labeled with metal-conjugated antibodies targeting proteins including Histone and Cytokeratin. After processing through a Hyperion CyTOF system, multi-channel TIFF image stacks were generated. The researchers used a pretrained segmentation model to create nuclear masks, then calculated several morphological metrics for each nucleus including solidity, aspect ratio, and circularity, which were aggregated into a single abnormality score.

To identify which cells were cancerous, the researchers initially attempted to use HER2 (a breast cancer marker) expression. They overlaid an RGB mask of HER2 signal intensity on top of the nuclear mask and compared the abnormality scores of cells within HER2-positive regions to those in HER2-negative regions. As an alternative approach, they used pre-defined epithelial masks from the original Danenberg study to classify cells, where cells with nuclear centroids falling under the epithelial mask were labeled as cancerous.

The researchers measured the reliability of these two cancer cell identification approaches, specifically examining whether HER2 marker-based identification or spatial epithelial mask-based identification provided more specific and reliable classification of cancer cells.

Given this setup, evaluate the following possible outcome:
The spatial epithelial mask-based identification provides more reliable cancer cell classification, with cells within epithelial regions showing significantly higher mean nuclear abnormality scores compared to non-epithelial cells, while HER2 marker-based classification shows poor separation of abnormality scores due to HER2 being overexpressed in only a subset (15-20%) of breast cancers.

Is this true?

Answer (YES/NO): NO